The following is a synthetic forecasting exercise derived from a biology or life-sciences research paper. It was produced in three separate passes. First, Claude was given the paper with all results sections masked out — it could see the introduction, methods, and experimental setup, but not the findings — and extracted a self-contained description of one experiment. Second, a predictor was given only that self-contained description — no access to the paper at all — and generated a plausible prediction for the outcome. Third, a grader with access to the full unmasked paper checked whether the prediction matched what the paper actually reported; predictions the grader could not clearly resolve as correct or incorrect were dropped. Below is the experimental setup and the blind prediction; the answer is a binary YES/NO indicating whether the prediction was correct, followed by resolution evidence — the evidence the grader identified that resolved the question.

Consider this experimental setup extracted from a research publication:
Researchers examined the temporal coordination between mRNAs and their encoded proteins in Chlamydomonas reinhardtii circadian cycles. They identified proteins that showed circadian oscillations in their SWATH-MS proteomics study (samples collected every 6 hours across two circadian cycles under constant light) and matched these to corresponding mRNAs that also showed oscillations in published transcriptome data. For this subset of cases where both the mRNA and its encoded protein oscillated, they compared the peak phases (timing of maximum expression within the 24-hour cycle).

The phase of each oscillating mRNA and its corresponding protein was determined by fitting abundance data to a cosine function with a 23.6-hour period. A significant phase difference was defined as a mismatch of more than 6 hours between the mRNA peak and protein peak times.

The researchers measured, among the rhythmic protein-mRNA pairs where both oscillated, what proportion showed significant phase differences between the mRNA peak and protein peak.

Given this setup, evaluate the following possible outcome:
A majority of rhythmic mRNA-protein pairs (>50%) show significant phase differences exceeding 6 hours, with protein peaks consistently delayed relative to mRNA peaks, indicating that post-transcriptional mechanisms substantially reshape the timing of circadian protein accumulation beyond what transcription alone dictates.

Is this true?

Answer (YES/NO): NO